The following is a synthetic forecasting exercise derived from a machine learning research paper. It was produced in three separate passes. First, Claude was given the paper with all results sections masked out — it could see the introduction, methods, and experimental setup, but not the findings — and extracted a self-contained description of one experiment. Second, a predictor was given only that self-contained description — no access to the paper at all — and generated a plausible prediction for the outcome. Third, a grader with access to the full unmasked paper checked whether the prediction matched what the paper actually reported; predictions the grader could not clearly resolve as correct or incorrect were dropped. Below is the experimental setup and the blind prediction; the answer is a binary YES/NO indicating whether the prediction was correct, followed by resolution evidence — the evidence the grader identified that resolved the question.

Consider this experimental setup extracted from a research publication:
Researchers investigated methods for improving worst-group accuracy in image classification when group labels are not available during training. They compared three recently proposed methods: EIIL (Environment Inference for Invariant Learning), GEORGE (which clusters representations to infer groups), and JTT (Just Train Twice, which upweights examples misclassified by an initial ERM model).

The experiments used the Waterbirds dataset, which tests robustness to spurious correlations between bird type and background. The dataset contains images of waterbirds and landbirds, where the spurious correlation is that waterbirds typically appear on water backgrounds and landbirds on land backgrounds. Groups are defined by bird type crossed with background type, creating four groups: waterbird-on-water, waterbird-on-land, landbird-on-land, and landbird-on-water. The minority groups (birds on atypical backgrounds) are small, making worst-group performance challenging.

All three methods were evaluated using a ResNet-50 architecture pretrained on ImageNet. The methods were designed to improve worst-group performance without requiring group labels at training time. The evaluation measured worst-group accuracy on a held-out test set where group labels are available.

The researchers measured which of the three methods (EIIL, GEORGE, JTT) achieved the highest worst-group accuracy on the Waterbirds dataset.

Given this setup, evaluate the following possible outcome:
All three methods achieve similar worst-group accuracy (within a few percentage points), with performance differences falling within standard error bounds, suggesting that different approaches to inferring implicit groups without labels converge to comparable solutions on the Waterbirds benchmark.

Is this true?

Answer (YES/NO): NO